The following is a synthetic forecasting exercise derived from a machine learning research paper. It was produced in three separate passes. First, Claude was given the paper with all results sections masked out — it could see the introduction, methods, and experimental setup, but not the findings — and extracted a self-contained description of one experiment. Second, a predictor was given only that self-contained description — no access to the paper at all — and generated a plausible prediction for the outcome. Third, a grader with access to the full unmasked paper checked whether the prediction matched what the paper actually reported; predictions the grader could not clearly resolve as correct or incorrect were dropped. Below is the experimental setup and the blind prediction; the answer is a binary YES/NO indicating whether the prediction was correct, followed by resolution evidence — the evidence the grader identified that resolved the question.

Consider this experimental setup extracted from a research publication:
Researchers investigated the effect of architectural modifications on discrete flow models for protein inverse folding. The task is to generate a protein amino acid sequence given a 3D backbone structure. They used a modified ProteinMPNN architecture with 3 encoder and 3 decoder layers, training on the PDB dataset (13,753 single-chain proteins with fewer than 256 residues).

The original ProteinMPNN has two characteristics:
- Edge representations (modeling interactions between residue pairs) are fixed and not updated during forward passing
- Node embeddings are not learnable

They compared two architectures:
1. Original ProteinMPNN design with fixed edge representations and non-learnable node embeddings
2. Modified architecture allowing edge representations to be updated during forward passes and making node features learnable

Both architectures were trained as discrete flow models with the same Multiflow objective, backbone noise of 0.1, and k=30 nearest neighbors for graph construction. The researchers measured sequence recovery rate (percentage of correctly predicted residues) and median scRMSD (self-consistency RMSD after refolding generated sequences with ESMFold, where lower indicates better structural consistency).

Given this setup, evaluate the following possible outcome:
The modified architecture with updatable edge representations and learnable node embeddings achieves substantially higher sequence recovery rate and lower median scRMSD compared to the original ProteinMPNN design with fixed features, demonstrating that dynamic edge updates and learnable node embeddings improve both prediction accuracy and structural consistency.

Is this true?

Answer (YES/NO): NO